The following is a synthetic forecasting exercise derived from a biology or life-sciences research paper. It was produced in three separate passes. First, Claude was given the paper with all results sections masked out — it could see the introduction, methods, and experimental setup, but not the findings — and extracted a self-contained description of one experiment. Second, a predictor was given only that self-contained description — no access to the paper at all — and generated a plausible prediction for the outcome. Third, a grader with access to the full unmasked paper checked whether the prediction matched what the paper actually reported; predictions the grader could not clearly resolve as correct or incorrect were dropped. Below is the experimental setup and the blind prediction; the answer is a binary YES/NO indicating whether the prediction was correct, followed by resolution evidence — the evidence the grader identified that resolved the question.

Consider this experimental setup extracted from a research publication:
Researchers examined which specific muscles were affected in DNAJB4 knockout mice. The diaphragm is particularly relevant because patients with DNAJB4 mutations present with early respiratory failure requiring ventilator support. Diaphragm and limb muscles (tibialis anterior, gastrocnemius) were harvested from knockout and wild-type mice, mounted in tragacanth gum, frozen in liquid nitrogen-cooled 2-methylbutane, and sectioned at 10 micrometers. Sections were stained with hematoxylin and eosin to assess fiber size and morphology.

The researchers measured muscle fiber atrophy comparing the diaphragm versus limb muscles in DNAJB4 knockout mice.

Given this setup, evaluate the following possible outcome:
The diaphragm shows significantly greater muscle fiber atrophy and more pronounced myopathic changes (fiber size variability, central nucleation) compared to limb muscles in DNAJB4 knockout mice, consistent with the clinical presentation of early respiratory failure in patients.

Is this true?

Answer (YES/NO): YES